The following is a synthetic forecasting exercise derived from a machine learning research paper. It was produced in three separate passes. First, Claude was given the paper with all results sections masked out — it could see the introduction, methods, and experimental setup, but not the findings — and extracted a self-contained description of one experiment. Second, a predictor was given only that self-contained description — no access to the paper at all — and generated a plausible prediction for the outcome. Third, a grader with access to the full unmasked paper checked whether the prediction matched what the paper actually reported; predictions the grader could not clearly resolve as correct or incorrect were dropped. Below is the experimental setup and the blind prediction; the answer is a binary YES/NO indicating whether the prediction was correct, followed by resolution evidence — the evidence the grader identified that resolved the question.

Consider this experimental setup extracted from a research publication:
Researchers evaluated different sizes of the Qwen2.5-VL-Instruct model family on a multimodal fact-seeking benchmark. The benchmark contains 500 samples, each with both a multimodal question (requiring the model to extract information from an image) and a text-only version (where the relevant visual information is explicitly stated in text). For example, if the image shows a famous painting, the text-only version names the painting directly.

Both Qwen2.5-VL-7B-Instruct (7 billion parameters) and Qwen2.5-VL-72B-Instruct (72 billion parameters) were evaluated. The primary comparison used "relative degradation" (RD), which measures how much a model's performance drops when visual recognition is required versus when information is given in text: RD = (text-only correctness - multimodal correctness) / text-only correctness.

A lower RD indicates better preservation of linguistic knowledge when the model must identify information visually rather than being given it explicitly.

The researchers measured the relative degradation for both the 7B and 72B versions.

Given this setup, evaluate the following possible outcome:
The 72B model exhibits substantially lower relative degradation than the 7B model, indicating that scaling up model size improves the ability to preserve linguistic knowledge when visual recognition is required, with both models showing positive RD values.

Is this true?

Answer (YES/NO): NO